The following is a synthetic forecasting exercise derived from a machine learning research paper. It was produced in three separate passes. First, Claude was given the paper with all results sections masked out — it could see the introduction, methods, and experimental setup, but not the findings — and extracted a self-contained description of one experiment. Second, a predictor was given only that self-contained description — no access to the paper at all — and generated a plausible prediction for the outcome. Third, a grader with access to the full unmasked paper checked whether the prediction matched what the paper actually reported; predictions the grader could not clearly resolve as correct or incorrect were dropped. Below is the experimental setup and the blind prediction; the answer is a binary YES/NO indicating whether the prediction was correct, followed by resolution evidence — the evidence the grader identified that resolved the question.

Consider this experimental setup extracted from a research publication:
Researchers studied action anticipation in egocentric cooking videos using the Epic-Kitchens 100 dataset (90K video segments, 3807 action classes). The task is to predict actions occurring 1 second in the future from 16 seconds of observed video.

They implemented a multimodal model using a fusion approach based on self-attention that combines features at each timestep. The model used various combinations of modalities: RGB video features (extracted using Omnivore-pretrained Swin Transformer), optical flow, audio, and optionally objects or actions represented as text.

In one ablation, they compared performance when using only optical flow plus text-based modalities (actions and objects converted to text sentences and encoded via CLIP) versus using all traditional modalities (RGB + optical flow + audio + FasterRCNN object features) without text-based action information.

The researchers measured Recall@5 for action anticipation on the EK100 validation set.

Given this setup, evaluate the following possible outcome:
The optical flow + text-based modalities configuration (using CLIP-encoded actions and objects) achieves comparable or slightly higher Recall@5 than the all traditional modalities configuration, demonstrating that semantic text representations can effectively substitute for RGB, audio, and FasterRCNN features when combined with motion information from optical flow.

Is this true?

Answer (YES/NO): NO